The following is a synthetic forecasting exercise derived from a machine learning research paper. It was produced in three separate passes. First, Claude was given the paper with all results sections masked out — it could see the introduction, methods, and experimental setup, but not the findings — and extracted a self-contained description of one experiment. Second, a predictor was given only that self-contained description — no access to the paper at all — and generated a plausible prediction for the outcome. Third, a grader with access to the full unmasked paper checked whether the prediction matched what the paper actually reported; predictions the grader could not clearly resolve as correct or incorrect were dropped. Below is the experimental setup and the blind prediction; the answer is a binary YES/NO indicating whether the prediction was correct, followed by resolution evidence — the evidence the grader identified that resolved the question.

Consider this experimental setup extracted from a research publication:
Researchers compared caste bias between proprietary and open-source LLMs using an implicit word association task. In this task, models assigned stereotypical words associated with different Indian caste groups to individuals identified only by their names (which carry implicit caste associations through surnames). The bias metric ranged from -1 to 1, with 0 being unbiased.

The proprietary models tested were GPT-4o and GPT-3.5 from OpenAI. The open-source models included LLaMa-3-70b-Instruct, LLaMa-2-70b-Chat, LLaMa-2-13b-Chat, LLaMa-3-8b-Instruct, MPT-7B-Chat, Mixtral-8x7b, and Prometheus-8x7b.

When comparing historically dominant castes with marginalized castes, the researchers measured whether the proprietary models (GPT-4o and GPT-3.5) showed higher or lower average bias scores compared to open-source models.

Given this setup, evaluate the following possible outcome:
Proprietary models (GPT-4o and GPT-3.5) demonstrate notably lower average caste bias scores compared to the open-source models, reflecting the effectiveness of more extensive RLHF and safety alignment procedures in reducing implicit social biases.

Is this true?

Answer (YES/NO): NO